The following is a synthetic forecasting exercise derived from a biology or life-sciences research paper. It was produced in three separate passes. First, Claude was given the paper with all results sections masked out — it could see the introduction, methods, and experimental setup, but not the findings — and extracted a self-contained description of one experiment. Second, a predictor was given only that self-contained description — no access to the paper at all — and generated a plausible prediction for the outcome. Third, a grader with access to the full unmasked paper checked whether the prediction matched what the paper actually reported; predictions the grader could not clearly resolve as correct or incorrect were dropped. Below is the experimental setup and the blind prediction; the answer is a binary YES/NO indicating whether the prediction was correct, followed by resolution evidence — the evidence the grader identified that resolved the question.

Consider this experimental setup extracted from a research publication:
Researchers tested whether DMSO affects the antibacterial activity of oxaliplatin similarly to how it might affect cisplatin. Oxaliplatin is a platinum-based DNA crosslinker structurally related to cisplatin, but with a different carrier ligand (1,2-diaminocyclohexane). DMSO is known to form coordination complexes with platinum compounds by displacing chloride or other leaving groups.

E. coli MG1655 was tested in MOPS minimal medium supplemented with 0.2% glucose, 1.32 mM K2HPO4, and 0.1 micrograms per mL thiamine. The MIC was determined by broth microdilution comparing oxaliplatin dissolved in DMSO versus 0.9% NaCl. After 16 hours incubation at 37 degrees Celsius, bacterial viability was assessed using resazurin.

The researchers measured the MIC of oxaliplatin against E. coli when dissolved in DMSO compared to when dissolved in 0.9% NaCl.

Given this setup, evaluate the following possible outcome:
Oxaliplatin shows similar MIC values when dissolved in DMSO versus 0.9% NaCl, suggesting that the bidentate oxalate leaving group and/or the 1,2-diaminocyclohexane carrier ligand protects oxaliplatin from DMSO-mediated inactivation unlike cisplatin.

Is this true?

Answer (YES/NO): NO